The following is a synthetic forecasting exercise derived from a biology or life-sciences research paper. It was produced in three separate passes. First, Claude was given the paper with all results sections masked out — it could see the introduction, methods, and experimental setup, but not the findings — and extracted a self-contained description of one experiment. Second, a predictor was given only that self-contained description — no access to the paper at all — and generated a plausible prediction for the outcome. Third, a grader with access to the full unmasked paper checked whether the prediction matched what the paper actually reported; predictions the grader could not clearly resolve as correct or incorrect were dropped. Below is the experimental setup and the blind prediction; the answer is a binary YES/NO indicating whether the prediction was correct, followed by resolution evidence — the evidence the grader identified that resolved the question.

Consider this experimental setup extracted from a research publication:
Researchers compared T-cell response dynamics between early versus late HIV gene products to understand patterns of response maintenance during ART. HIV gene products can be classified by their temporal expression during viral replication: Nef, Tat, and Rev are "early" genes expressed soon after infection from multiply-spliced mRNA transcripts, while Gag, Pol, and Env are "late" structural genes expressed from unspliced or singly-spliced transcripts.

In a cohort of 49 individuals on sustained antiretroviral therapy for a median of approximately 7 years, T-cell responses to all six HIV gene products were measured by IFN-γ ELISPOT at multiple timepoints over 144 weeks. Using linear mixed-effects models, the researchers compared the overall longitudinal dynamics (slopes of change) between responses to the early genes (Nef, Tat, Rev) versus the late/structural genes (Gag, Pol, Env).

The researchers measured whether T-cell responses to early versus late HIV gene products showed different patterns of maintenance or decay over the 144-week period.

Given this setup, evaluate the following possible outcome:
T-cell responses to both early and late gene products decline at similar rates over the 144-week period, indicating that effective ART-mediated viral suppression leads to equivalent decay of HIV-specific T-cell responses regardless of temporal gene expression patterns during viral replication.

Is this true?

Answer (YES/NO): NO